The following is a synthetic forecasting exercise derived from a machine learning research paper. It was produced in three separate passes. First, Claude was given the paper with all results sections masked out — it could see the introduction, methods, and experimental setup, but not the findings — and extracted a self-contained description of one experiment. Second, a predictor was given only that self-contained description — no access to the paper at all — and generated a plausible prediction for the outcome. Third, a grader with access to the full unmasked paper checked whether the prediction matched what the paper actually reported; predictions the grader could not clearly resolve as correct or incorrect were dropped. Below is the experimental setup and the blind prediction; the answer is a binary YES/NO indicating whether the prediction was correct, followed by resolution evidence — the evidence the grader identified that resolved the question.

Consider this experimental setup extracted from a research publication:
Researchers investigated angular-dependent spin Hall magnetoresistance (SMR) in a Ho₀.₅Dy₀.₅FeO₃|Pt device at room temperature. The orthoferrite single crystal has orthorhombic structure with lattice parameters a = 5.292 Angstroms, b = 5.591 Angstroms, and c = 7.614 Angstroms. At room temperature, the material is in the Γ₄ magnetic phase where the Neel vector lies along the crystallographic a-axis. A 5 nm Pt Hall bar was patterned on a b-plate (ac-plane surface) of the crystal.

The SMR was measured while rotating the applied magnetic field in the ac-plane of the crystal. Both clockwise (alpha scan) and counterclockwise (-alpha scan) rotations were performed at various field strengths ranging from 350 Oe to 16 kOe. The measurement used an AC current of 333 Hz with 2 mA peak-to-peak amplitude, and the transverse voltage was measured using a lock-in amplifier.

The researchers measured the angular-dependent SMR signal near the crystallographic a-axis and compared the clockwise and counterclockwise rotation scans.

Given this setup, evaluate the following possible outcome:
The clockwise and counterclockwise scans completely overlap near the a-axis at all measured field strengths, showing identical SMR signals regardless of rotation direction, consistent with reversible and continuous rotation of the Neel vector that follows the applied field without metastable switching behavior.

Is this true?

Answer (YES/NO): NO